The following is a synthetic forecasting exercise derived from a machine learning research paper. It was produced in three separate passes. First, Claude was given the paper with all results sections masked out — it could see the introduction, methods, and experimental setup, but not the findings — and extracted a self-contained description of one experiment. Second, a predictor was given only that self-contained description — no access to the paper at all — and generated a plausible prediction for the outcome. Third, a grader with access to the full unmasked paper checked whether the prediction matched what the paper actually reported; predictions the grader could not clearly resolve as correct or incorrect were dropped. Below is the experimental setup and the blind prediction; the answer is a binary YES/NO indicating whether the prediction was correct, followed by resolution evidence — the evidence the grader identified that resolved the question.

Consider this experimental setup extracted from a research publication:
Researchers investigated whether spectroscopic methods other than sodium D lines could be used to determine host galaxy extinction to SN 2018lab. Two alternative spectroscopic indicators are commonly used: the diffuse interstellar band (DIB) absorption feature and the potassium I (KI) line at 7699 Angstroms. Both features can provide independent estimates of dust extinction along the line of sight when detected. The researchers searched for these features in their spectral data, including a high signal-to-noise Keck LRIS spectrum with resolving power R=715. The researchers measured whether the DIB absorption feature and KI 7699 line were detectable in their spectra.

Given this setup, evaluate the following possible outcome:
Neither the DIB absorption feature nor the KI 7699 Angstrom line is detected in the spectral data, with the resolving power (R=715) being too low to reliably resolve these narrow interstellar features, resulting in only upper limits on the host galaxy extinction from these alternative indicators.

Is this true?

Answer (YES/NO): NO